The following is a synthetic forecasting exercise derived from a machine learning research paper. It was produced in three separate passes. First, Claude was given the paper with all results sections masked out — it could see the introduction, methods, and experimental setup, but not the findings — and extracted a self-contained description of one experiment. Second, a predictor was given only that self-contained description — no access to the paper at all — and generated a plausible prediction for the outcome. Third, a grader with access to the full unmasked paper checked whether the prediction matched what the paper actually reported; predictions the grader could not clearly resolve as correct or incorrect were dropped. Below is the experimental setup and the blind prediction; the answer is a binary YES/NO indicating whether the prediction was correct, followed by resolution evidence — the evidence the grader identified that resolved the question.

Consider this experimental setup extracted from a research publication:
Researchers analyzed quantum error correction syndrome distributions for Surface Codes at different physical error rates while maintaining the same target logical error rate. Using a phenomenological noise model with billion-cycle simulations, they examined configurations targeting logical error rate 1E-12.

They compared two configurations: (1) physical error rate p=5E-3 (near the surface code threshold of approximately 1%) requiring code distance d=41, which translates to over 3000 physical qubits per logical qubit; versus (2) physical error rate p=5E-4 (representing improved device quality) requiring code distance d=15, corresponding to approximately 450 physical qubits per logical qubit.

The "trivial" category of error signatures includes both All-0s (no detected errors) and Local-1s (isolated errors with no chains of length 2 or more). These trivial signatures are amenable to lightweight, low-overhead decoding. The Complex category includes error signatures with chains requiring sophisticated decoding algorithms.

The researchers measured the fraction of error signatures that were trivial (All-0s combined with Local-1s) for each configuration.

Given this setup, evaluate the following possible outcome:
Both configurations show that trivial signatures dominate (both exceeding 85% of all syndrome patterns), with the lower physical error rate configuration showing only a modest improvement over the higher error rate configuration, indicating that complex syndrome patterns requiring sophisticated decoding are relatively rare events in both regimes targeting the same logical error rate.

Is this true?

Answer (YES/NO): NO